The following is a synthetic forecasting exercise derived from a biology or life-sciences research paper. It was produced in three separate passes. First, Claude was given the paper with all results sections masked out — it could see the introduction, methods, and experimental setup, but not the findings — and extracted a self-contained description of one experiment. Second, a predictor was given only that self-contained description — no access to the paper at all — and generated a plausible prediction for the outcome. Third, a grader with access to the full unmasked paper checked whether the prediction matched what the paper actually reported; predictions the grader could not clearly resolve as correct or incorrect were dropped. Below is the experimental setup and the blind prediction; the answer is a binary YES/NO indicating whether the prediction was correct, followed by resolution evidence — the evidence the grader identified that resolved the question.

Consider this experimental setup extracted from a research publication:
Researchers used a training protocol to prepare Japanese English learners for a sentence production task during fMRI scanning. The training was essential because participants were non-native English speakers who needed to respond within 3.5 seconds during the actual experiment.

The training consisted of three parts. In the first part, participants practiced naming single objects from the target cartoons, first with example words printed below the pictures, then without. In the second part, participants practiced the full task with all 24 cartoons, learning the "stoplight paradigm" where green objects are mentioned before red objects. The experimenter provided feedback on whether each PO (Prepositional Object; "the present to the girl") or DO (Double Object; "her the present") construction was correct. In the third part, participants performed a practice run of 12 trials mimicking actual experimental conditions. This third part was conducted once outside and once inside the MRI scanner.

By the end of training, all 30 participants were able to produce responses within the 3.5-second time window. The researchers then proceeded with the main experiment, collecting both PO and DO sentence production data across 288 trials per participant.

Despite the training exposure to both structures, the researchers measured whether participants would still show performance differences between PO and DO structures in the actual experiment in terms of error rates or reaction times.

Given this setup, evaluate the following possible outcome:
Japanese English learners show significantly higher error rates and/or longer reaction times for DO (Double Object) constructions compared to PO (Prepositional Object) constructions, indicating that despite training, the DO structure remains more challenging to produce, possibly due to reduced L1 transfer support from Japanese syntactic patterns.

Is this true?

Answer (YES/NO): YES